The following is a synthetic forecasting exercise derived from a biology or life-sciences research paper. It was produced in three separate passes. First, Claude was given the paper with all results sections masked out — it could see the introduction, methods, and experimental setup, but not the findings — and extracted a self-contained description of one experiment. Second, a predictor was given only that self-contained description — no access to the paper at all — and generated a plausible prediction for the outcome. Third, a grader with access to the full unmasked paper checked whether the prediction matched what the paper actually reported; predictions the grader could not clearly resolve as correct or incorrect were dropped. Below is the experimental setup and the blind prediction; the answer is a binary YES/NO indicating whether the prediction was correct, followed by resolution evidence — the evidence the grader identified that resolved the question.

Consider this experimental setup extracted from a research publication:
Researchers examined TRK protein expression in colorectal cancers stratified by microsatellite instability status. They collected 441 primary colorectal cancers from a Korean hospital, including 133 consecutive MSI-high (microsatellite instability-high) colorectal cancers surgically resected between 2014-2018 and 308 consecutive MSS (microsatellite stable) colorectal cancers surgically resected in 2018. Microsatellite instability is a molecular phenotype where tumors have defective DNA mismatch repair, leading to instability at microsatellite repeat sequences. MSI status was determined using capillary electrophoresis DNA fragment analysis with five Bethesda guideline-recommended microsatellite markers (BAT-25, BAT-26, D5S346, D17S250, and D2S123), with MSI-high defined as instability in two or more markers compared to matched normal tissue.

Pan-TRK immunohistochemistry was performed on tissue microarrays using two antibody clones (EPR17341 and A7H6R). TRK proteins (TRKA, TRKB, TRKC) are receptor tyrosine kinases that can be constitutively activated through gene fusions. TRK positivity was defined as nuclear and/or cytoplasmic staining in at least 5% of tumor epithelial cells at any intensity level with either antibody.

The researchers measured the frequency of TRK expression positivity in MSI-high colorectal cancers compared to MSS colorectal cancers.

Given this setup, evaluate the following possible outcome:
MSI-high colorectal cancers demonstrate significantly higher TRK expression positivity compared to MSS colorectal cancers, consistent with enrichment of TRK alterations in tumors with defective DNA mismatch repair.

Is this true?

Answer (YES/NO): YES